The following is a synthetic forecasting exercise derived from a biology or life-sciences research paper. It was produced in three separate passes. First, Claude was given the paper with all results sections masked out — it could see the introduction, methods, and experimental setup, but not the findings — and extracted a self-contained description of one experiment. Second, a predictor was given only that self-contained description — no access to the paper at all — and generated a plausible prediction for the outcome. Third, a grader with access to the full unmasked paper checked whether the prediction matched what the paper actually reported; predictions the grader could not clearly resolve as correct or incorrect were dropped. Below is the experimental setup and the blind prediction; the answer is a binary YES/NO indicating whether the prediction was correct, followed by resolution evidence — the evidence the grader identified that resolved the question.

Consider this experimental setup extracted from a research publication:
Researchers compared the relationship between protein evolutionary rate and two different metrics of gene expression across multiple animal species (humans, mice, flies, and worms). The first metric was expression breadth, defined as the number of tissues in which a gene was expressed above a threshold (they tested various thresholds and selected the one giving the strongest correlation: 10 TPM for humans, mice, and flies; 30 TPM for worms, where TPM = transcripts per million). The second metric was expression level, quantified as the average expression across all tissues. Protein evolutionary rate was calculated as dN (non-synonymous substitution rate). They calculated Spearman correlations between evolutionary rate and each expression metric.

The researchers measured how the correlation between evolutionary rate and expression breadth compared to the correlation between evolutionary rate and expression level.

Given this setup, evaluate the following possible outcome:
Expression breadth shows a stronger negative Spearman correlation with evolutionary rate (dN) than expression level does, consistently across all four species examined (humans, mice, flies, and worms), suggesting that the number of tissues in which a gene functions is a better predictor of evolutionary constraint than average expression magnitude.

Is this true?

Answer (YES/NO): NO